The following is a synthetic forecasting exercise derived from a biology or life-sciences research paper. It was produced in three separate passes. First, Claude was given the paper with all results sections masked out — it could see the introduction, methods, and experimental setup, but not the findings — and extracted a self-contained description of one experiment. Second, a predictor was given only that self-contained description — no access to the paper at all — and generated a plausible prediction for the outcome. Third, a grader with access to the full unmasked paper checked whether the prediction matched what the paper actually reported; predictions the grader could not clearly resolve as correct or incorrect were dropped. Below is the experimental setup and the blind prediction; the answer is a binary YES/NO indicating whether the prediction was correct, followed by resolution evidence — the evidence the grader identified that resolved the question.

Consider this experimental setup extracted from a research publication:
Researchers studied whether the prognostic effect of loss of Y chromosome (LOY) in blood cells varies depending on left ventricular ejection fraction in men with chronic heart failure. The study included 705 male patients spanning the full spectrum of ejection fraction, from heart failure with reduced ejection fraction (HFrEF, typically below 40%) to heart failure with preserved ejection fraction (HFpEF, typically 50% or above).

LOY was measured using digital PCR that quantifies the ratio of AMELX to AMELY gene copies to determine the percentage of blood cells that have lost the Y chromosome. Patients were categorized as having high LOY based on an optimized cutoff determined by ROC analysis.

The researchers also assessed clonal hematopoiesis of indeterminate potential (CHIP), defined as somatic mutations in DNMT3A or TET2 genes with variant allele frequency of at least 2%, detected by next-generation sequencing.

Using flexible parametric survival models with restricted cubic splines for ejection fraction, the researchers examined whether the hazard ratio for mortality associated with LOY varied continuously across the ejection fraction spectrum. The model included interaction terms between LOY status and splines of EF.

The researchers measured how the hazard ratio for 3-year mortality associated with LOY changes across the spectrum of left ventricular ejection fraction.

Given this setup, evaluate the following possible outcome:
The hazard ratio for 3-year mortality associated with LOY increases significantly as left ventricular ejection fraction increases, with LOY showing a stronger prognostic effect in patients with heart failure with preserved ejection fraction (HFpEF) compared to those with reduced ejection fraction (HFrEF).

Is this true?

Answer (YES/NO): NO